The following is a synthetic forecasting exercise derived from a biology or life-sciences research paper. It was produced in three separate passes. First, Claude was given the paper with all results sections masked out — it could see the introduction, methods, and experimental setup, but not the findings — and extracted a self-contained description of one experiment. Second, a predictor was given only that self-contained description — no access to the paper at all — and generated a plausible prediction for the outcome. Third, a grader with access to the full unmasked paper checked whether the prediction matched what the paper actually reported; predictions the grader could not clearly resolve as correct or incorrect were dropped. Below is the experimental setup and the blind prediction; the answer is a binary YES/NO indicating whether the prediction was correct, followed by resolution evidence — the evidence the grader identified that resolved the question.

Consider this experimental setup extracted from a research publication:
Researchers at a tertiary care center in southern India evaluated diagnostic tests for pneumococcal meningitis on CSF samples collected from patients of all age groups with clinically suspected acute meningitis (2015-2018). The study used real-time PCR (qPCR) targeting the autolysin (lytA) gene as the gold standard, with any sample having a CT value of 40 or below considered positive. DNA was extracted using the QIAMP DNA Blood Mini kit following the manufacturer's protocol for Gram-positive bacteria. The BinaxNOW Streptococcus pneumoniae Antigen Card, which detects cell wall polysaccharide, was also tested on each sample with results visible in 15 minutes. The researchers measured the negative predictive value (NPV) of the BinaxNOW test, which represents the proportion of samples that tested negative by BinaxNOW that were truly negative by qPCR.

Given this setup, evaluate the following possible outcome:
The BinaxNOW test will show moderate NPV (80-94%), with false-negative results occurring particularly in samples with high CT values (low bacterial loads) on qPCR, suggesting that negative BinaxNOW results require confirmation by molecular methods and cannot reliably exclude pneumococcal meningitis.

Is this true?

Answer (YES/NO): NO